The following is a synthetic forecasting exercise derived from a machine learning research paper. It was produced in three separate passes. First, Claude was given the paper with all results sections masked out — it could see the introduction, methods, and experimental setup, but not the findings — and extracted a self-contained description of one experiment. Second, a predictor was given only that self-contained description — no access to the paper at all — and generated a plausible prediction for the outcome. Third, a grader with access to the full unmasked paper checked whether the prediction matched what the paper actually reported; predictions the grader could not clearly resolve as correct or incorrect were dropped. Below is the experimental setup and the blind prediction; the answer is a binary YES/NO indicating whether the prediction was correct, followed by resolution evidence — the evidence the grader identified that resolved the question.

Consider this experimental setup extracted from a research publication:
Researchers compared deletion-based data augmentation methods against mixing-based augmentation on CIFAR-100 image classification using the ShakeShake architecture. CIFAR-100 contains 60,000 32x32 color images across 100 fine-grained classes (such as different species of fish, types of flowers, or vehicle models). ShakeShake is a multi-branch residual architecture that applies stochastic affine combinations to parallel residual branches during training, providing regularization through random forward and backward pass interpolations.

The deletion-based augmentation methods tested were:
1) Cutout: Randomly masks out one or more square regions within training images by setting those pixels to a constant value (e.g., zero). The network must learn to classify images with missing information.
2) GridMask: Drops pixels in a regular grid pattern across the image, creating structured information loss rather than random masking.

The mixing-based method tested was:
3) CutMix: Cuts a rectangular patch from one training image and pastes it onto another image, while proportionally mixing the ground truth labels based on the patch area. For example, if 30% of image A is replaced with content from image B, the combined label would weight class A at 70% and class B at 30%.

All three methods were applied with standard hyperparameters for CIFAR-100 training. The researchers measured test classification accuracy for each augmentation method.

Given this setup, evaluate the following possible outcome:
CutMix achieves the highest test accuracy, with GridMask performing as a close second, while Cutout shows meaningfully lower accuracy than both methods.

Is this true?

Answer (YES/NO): NO